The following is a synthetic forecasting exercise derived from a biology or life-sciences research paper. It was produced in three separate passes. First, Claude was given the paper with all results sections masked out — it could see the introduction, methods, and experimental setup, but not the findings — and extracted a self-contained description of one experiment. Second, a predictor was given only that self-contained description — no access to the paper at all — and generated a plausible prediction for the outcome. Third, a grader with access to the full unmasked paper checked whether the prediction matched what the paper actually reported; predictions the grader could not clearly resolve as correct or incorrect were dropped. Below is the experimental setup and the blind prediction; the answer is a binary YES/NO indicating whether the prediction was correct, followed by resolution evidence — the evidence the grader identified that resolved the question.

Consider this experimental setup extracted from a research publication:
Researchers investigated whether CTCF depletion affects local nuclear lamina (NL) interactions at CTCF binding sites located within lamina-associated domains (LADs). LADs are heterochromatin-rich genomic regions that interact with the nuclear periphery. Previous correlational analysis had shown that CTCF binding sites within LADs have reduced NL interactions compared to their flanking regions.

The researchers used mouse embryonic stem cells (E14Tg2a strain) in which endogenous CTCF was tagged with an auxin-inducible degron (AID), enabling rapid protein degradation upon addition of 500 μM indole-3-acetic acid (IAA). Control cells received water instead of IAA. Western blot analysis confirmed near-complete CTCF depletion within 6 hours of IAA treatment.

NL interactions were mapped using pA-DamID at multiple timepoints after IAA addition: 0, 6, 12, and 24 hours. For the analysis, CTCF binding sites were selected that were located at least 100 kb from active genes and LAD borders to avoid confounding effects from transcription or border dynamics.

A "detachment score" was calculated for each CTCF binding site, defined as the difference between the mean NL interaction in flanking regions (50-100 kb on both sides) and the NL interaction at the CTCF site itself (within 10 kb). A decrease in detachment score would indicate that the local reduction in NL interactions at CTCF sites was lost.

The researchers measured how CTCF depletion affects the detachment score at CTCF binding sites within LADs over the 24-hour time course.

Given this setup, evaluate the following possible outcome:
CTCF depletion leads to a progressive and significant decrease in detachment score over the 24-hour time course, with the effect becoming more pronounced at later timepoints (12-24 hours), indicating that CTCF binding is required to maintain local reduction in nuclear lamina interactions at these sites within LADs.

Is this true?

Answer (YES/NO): NO